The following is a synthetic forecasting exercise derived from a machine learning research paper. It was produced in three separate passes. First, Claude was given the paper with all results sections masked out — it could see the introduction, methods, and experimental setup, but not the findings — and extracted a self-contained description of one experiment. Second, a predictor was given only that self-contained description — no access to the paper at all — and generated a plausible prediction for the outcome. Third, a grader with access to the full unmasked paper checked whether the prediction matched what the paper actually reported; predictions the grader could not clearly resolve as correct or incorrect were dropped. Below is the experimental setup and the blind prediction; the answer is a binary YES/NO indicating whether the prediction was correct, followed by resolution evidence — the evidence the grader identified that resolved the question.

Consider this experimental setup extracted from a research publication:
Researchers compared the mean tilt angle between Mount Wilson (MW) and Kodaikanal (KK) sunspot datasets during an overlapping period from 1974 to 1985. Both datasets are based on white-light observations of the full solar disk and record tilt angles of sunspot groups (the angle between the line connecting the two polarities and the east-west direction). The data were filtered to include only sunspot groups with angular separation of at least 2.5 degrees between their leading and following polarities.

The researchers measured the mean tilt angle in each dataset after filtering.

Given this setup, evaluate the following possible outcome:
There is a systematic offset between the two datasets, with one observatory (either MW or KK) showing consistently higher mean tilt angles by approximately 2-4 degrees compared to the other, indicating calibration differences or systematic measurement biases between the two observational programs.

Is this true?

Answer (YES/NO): NO